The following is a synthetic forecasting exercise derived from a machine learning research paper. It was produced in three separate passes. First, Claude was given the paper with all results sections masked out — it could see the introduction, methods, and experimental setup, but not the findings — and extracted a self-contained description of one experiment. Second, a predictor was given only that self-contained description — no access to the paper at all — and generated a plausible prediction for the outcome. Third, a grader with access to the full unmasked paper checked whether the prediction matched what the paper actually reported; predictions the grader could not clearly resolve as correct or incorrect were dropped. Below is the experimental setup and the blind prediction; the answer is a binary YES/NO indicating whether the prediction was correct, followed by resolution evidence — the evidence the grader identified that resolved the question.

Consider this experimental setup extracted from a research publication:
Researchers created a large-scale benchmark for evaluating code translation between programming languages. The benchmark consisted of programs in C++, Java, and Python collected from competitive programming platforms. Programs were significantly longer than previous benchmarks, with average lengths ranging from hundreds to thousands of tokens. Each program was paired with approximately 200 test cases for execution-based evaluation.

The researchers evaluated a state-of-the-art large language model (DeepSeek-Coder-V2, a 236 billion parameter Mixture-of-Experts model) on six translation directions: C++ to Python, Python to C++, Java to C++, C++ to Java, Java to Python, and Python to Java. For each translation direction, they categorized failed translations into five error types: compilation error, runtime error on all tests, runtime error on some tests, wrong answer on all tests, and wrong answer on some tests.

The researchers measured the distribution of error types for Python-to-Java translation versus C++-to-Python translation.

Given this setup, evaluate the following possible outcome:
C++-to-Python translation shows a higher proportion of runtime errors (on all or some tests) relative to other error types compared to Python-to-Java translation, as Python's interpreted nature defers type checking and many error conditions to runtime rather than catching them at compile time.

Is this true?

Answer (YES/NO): YES